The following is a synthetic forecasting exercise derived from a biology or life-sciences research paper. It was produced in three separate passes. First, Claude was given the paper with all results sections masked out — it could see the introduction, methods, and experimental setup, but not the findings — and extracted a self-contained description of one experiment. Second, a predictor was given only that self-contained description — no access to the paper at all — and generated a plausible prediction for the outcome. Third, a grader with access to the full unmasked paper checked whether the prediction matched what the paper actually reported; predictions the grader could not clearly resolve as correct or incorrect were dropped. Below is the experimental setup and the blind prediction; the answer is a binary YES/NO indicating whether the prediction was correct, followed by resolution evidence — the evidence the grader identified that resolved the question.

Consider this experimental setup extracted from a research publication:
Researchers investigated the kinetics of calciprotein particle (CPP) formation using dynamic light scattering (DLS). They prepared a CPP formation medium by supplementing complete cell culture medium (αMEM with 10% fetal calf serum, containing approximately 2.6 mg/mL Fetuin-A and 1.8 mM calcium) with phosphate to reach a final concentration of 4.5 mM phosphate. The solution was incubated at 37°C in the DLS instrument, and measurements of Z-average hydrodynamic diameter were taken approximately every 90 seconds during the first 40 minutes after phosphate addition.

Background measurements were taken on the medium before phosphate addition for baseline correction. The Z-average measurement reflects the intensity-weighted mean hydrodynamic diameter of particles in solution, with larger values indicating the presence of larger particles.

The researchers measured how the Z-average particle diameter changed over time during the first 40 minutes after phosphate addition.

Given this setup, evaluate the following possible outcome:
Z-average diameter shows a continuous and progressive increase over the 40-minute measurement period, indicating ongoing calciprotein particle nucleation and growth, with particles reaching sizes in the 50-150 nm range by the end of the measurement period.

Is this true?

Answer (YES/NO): NO